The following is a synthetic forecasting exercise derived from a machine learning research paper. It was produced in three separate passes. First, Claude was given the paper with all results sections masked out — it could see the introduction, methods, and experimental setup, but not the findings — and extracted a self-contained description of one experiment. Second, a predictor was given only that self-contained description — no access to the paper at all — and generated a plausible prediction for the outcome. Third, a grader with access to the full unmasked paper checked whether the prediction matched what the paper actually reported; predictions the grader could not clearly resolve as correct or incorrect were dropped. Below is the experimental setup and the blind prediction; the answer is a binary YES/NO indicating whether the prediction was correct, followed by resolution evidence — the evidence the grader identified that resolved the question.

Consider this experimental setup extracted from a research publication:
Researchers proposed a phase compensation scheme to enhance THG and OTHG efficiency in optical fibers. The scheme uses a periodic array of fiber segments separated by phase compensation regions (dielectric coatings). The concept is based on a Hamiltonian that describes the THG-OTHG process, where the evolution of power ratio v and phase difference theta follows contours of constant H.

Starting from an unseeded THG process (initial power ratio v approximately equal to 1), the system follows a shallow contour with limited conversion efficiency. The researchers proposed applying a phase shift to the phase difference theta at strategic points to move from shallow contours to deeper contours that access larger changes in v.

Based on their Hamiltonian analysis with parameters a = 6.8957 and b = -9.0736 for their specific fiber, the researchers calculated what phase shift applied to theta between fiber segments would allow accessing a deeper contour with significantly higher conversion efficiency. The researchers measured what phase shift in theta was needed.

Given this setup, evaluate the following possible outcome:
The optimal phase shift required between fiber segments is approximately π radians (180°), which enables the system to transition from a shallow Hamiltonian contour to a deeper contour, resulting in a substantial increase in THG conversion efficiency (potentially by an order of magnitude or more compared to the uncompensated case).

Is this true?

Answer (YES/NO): YES